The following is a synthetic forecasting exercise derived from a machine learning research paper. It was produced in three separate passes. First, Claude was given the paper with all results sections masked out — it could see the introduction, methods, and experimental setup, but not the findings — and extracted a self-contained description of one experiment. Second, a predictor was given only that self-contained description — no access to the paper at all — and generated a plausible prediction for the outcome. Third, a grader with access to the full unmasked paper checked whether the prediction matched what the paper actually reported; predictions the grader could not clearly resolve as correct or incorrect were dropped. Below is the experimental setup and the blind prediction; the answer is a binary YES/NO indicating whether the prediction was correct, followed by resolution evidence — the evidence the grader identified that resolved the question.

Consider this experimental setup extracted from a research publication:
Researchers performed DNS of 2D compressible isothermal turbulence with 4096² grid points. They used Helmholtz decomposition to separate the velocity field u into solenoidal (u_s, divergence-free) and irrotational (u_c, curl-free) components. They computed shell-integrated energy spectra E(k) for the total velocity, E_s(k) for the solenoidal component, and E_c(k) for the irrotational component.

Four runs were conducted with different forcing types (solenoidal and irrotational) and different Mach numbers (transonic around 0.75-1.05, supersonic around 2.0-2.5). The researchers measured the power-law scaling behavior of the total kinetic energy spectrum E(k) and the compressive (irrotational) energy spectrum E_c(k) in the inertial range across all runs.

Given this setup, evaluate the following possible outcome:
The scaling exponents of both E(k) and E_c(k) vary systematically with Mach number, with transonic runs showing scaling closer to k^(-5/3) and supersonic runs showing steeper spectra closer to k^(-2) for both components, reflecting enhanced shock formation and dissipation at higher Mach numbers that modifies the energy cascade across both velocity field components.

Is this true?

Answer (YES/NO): NO